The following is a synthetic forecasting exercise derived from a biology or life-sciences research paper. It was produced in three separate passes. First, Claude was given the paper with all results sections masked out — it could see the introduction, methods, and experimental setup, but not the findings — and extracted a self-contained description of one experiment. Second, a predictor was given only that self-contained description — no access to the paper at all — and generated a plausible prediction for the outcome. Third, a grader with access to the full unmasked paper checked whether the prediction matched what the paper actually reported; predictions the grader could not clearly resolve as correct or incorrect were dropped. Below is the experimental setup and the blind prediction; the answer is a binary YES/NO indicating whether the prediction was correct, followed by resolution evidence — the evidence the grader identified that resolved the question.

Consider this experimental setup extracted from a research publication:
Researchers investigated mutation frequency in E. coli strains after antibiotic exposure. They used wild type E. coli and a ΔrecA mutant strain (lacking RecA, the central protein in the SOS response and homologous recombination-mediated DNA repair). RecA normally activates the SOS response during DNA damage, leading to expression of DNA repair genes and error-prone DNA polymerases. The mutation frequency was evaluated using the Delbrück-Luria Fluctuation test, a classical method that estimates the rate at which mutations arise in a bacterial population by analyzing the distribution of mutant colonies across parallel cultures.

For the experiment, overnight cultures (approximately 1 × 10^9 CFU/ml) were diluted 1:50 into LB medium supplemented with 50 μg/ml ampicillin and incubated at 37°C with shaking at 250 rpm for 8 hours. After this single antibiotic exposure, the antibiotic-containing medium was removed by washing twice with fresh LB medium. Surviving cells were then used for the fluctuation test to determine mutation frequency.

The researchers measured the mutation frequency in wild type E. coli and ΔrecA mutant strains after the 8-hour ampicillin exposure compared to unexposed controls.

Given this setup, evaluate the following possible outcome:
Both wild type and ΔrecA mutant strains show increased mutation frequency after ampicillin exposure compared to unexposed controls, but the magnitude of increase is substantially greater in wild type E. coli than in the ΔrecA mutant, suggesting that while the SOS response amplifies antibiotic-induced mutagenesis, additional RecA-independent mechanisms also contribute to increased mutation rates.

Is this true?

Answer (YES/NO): NO